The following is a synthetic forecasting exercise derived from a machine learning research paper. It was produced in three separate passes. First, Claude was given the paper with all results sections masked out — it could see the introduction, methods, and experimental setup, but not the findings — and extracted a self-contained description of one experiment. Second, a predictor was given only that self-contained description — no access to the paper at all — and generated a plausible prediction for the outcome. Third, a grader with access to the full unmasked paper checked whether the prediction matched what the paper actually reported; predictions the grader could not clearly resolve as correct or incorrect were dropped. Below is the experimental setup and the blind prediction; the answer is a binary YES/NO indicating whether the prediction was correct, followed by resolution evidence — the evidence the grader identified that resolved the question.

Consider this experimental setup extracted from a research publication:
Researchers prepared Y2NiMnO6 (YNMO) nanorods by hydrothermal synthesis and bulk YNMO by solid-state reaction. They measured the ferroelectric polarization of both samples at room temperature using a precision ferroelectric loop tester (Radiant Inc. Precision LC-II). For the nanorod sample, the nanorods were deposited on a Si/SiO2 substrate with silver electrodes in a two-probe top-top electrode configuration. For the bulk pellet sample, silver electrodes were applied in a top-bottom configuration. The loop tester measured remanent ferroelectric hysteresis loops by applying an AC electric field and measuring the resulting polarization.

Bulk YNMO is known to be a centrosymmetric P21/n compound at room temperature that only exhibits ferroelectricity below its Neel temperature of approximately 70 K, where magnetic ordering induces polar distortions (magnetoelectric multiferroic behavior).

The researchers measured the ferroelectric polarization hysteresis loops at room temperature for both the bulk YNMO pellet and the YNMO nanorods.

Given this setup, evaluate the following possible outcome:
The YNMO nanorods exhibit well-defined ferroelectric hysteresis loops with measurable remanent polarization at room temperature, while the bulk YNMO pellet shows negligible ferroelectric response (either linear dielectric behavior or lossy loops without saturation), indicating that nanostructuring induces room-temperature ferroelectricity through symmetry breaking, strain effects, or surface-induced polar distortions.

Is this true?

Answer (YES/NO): YES